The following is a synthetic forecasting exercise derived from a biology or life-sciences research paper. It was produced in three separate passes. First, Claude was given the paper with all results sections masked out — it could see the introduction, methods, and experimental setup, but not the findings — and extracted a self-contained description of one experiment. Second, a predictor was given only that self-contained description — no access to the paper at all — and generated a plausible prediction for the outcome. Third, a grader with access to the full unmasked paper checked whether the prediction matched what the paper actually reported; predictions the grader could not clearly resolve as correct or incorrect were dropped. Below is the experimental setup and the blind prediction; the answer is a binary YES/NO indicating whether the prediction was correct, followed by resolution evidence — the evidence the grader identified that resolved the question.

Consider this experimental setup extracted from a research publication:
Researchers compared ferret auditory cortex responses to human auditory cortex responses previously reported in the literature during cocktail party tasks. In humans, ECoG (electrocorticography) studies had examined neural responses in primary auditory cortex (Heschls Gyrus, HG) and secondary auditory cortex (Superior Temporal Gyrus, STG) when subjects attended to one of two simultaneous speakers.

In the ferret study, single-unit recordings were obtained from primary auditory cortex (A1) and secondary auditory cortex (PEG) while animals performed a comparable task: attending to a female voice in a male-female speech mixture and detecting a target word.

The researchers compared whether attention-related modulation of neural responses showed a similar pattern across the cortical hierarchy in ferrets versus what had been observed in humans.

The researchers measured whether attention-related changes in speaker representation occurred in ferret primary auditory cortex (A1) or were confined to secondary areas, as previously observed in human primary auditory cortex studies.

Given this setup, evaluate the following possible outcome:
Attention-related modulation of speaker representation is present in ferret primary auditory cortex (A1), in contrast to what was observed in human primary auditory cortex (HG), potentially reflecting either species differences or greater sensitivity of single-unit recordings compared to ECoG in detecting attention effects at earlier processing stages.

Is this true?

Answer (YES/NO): YES